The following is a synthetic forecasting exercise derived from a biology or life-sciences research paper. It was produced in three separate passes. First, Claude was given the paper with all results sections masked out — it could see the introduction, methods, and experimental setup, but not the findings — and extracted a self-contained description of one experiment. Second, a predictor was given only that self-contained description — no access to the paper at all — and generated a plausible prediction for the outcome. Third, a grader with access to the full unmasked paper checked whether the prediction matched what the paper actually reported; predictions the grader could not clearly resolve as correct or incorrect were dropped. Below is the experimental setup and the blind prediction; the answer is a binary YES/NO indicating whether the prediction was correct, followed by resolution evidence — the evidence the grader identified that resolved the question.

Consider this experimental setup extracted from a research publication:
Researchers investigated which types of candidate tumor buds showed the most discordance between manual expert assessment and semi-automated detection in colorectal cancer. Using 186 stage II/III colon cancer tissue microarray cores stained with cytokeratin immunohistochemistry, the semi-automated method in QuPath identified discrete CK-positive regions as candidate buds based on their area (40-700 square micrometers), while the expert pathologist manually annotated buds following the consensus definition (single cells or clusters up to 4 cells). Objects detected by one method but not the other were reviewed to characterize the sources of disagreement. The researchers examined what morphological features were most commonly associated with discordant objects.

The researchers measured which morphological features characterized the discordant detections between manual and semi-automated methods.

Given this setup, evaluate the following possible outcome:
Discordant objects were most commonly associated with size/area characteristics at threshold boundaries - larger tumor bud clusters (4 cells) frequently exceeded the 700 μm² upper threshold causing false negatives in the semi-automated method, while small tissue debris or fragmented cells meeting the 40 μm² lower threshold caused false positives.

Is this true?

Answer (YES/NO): NO